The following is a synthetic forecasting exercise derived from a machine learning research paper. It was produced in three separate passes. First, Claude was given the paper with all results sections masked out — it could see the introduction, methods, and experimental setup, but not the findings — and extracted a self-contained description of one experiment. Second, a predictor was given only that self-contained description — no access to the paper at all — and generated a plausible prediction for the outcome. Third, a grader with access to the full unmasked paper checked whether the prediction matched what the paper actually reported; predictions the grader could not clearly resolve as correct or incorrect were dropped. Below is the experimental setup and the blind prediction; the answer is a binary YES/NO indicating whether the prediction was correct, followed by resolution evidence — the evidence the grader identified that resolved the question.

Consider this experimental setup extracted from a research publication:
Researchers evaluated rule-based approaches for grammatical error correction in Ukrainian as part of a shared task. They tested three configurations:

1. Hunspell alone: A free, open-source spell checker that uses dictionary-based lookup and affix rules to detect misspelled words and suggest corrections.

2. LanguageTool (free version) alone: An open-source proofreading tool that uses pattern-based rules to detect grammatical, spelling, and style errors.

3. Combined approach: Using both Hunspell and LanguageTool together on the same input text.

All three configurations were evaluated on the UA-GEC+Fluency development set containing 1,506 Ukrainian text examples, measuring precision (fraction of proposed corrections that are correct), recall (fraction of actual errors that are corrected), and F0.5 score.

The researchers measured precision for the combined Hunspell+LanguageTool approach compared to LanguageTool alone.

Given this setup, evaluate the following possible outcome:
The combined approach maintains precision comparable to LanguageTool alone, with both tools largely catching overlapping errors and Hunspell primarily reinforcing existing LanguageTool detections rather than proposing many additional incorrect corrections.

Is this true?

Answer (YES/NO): NO